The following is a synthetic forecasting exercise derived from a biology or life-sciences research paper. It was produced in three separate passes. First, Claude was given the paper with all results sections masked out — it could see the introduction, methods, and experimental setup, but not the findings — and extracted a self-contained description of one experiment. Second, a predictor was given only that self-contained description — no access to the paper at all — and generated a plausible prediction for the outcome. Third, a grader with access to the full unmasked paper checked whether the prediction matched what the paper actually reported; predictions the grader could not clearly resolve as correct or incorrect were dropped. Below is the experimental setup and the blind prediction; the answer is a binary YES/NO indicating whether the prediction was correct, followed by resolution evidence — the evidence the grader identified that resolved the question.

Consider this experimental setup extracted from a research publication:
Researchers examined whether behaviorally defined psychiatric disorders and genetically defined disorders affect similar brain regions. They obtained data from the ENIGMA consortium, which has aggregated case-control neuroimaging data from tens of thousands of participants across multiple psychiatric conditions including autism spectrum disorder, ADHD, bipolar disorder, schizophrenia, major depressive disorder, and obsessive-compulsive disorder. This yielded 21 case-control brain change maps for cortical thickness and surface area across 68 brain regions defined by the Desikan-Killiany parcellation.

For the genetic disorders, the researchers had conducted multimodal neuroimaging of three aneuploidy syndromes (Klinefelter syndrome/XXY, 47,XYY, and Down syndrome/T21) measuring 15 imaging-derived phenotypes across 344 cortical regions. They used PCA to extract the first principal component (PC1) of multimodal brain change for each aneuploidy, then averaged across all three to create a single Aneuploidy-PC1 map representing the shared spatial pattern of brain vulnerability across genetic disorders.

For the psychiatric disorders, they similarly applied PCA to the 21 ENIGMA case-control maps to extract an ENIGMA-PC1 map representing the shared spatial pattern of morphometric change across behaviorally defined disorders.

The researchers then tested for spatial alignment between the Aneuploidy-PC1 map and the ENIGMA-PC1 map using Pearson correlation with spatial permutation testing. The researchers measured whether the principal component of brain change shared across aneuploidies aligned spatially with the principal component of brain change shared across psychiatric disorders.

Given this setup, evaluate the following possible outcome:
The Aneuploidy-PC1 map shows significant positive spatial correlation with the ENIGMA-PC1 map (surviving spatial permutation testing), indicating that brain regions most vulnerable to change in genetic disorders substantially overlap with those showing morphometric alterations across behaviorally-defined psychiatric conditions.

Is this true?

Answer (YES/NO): YES